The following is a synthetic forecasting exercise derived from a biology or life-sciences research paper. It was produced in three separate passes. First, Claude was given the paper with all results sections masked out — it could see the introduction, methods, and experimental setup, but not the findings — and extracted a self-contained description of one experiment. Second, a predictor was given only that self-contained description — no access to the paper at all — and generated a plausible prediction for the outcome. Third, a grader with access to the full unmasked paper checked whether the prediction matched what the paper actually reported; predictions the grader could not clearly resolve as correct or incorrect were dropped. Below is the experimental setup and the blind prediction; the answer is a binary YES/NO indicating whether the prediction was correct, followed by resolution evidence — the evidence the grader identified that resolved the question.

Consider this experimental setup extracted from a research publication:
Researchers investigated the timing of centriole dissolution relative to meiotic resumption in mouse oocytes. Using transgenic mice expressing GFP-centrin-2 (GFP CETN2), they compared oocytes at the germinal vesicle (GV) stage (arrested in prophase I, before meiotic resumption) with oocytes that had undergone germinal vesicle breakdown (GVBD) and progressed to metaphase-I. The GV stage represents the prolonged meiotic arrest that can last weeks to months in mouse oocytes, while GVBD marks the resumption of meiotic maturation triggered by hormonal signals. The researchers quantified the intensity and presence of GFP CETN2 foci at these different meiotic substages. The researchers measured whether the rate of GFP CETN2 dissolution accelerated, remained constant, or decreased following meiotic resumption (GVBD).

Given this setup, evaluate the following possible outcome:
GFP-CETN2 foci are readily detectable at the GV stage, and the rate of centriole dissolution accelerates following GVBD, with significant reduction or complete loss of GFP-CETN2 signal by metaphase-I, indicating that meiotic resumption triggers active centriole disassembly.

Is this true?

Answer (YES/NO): YES